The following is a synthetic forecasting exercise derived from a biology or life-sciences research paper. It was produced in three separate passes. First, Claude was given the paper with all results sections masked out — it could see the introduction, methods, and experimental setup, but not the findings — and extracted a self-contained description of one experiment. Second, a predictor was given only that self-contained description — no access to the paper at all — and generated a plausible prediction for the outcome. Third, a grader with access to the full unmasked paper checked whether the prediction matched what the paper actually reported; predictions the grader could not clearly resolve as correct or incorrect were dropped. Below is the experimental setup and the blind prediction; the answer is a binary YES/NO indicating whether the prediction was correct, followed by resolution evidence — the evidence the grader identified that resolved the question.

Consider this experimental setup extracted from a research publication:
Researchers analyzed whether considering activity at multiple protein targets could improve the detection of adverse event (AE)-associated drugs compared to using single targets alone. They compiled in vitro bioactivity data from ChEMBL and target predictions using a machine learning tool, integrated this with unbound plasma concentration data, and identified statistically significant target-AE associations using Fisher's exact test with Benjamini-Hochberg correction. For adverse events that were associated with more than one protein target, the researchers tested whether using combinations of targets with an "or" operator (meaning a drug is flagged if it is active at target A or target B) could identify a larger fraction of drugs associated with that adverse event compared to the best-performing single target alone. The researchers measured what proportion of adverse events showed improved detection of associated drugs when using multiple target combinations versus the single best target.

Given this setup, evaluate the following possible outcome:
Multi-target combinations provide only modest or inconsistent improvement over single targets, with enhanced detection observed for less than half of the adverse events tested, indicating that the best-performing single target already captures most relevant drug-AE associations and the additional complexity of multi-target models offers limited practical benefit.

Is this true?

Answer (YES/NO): NO